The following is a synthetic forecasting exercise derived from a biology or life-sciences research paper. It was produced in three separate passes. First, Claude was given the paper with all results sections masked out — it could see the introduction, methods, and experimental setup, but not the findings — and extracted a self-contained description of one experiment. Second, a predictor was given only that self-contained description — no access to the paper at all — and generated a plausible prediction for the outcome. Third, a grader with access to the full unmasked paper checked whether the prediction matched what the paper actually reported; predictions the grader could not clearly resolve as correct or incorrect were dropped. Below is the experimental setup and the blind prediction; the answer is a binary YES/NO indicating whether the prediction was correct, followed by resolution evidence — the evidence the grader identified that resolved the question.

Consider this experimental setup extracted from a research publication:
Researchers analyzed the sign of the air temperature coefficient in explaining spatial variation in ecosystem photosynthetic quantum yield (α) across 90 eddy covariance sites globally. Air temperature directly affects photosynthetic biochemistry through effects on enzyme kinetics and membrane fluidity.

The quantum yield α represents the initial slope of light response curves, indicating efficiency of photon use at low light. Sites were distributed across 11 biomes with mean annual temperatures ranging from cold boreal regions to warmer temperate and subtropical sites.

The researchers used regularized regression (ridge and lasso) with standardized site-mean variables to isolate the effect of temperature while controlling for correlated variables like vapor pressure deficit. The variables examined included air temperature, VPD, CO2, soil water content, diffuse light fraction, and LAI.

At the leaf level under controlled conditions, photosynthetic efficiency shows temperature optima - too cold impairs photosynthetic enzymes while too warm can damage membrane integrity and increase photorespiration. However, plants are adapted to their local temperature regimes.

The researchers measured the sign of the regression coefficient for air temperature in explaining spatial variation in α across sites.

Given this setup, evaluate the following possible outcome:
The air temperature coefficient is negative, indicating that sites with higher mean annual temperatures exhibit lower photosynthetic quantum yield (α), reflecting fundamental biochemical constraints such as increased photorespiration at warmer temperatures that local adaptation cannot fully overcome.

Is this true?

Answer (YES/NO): NO